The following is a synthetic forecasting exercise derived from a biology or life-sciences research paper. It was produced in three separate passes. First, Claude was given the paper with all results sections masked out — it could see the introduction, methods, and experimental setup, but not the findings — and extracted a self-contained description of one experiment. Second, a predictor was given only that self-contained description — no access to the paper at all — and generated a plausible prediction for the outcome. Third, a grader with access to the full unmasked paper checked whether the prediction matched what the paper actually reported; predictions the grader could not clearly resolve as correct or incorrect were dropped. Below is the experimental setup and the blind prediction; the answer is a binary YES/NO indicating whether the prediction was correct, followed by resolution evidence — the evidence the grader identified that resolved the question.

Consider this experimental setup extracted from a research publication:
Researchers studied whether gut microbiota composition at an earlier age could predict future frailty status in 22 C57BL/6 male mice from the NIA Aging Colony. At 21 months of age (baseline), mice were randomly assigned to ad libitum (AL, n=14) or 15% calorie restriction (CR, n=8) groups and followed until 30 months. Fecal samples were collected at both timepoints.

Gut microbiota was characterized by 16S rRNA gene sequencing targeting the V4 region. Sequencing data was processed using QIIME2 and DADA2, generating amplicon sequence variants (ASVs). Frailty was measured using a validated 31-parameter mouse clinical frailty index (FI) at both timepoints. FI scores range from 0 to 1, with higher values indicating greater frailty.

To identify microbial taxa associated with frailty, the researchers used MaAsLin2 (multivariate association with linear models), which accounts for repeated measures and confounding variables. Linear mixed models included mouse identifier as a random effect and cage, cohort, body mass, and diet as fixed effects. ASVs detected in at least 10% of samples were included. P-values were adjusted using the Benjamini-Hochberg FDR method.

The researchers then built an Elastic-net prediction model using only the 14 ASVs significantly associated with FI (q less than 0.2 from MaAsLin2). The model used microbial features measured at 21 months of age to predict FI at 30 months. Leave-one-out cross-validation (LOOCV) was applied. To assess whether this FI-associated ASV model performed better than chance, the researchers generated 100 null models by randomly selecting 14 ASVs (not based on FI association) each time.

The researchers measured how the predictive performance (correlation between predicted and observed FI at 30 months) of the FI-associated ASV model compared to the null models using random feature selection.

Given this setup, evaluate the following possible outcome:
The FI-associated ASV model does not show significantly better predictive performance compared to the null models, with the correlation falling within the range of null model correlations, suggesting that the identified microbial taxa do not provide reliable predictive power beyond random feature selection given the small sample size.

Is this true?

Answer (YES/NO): NO